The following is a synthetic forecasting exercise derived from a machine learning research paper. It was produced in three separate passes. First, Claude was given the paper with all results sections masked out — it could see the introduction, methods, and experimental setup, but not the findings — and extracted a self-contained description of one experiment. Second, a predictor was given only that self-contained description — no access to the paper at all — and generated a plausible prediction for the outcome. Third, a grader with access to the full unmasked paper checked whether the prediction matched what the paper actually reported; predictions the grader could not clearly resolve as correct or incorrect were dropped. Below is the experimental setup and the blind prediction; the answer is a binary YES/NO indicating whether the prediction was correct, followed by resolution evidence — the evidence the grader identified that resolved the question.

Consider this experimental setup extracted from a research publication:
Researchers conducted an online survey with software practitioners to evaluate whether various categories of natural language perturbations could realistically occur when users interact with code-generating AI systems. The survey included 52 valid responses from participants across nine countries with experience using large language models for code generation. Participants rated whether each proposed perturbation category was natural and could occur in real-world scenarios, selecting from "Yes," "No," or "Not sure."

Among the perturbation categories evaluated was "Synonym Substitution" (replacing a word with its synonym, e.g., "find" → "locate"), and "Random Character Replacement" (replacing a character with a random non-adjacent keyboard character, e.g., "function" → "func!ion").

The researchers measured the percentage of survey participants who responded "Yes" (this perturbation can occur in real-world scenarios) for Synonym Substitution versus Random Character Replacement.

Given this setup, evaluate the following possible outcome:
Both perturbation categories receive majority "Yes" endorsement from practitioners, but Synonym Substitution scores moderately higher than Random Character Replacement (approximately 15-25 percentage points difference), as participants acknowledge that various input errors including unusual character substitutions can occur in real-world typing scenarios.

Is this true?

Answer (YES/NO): NO